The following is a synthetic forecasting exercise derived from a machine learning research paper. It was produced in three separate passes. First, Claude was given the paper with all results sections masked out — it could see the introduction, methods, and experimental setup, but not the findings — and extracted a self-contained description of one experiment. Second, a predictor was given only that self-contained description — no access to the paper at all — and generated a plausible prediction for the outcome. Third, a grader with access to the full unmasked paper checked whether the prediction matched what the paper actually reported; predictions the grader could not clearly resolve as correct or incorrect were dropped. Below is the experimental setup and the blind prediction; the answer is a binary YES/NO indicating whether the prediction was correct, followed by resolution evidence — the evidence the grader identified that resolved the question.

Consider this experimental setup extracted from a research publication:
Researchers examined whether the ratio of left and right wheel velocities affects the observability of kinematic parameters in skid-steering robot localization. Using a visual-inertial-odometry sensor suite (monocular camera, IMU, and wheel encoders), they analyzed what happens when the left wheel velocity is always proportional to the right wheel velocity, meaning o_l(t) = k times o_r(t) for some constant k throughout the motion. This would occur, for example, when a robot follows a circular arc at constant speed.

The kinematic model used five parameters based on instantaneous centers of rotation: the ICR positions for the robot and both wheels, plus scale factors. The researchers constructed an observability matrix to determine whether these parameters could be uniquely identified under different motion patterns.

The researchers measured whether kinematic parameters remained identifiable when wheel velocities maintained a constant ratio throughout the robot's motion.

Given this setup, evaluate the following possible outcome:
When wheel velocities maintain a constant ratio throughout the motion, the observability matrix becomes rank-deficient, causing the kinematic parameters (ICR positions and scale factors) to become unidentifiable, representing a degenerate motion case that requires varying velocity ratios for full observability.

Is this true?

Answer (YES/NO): YES